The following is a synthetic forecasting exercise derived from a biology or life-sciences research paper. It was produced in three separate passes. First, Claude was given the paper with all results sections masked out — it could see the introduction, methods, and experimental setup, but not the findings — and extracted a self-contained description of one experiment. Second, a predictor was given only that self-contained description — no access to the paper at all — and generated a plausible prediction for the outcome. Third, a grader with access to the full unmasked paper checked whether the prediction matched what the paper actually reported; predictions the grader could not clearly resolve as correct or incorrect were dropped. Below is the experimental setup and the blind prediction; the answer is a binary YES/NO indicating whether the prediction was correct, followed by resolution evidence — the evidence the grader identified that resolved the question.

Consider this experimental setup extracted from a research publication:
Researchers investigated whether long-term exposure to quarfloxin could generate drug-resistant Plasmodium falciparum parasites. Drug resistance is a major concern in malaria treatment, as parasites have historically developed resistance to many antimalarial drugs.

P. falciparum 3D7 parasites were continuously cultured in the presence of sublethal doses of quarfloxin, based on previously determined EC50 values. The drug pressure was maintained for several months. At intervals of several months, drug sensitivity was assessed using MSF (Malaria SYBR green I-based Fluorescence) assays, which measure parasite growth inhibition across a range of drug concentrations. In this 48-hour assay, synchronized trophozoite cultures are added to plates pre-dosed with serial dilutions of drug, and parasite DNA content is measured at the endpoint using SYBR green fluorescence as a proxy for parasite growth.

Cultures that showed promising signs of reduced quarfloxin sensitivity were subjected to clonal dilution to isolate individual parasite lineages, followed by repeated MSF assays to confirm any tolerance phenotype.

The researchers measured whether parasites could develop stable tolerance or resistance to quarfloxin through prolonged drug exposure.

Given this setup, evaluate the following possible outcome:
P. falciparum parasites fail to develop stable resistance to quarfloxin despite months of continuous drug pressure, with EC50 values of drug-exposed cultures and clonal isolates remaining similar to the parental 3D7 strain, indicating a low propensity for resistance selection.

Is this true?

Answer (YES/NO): YES